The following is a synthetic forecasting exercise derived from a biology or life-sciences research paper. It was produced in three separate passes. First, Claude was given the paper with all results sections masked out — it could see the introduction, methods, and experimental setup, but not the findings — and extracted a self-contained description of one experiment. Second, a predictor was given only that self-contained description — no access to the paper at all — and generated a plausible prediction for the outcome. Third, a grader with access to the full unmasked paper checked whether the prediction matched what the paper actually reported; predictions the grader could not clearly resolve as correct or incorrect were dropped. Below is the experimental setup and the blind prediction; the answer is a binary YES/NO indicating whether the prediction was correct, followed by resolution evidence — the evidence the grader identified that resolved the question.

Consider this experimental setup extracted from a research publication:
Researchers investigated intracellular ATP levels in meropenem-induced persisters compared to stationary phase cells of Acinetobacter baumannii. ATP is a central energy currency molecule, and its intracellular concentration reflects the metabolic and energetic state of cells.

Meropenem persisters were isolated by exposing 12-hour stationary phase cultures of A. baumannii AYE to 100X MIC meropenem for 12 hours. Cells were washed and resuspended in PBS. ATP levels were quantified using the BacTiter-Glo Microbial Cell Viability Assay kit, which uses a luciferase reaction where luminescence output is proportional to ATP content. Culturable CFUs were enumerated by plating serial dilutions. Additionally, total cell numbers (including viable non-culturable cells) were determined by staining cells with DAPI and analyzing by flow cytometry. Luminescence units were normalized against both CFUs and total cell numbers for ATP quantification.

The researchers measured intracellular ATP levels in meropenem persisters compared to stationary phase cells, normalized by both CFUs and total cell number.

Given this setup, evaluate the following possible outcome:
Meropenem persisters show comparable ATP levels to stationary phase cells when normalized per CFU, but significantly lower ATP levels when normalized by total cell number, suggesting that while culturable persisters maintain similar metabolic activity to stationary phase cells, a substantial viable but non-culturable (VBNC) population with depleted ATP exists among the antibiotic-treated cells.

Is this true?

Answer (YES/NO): NO